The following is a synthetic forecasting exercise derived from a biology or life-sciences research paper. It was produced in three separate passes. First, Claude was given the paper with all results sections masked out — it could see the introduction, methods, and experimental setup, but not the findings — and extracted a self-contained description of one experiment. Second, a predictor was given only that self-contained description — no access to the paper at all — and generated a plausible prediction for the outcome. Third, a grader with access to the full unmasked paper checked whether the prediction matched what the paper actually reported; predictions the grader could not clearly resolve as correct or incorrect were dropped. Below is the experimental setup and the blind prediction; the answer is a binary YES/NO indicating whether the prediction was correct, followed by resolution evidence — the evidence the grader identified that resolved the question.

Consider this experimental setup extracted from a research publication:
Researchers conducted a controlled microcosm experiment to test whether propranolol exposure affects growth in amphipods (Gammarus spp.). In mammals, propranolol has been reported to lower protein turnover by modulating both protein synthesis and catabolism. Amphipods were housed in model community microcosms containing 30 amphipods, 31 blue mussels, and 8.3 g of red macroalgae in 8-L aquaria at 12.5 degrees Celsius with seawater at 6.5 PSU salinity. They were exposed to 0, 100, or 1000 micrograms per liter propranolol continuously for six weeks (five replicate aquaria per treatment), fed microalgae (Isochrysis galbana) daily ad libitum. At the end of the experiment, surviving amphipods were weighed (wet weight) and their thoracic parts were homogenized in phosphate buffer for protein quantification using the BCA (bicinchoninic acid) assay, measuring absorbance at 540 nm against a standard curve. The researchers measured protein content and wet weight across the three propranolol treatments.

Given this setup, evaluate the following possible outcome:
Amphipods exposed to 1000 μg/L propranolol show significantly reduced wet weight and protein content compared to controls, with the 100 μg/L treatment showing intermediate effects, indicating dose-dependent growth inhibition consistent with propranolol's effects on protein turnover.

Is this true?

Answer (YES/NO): NO